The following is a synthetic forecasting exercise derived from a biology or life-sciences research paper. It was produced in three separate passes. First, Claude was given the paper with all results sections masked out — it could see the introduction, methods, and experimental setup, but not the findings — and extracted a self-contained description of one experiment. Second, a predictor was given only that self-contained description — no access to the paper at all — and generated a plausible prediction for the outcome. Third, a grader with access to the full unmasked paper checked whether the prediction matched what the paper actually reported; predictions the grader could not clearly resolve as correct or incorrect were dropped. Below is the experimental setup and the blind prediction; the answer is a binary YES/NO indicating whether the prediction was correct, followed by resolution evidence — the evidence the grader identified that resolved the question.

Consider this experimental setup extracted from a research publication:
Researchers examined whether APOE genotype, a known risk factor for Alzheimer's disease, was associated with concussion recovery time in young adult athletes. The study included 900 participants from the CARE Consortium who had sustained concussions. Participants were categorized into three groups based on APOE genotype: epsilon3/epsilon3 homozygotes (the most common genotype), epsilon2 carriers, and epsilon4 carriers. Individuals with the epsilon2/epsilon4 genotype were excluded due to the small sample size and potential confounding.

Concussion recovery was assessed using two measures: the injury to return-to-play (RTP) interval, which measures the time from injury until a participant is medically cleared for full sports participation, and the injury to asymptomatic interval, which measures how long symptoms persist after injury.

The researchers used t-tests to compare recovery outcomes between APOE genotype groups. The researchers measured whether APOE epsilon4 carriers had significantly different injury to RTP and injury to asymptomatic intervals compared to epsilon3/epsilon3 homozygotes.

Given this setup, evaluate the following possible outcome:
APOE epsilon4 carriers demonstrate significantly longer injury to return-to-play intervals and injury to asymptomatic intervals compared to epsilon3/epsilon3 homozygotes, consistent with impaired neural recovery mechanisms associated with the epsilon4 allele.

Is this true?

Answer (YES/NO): NO